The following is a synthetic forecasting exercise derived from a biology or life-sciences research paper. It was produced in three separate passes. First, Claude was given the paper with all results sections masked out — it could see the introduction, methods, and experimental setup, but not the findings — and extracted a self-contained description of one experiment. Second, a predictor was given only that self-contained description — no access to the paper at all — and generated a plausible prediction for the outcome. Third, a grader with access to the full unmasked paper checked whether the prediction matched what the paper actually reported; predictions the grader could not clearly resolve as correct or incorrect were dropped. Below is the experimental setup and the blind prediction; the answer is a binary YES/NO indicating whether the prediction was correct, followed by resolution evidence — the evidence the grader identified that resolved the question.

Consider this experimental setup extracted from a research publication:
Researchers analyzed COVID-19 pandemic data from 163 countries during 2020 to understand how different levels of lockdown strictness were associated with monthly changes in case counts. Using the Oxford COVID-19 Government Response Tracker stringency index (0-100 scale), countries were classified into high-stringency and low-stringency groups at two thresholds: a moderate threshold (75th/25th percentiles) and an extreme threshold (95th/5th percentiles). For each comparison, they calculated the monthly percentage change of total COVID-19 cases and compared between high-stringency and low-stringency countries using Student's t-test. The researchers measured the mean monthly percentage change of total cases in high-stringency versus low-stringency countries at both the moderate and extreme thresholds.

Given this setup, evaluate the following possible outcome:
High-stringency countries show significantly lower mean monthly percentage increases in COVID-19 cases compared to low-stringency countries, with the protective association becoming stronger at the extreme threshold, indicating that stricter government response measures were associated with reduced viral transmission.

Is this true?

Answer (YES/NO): NO